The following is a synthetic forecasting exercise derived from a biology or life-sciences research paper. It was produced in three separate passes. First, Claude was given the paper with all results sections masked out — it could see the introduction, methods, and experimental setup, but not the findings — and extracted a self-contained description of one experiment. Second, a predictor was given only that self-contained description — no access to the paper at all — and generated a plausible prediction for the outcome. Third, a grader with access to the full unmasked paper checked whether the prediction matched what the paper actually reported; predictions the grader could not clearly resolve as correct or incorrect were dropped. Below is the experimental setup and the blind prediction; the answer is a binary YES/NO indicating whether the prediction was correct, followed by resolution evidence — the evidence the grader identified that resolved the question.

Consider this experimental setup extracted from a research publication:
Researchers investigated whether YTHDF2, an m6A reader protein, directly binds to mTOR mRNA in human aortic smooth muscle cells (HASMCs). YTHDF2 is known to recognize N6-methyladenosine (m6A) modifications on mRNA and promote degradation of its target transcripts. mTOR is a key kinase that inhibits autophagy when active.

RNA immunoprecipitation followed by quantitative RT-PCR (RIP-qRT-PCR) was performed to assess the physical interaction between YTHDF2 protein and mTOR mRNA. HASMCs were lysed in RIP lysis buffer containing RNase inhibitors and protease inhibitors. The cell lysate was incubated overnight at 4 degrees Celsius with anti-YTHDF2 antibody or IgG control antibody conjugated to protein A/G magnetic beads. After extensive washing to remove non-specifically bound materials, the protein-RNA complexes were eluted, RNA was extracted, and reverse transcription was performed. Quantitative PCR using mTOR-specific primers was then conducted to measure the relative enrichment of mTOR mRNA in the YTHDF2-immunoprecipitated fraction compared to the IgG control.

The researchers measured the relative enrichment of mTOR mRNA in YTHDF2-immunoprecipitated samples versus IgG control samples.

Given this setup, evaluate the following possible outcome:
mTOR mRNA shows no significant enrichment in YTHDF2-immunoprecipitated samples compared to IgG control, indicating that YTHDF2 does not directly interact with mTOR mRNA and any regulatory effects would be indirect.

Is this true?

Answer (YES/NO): NO